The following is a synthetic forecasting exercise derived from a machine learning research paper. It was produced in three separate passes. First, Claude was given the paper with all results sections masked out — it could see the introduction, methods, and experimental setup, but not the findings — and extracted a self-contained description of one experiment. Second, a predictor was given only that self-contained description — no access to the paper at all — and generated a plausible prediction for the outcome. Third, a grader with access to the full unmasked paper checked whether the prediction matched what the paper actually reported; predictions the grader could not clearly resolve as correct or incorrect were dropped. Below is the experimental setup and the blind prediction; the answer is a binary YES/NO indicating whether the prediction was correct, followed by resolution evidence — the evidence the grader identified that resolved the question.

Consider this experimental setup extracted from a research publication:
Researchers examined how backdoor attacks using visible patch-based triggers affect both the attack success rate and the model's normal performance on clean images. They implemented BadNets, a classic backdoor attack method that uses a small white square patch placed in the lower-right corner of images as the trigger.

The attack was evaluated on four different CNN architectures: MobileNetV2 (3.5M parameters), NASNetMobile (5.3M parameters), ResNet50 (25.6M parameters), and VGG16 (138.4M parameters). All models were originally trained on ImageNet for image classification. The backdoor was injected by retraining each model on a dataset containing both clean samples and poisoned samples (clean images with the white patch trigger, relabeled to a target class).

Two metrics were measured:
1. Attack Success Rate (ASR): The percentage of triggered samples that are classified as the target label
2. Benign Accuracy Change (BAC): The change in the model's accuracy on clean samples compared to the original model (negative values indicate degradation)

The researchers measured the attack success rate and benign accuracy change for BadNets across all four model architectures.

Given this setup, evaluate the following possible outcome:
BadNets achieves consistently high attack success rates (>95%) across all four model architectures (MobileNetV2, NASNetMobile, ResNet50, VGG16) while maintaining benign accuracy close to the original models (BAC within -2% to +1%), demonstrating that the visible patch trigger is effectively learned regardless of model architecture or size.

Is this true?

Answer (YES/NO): NO